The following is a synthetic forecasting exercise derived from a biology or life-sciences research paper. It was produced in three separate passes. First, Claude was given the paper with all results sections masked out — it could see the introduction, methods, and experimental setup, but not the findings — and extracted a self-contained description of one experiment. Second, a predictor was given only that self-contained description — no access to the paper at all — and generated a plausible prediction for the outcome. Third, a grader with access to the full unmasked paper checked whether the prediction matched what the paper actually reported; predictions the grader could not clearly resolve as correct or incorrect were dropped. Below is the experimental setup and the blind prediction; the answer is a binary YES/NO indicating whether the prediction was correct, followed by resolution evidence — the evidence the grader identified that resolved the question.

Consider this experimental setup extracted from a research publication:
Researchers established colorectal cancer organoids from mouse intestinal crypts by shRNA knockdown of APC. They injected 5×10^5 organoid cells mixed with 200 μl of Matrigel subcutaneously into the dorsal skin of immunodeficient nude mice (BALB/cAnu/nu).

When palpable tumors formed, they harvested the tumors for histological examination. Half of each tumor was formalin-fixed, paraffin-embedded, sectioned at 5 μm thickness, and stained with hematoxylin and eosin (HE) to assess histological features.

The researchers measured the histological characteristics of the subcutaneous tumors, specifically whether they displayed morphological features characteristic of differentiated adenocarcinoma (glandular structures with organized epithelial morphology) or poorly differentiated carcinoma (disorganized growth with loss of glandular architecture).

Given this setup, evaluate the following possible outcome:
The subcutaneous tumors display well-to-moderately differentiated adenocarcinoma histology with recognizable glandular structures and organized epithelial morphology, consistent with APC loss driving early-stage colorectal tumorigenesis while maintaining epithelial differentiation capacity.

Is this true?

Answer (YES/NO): NO